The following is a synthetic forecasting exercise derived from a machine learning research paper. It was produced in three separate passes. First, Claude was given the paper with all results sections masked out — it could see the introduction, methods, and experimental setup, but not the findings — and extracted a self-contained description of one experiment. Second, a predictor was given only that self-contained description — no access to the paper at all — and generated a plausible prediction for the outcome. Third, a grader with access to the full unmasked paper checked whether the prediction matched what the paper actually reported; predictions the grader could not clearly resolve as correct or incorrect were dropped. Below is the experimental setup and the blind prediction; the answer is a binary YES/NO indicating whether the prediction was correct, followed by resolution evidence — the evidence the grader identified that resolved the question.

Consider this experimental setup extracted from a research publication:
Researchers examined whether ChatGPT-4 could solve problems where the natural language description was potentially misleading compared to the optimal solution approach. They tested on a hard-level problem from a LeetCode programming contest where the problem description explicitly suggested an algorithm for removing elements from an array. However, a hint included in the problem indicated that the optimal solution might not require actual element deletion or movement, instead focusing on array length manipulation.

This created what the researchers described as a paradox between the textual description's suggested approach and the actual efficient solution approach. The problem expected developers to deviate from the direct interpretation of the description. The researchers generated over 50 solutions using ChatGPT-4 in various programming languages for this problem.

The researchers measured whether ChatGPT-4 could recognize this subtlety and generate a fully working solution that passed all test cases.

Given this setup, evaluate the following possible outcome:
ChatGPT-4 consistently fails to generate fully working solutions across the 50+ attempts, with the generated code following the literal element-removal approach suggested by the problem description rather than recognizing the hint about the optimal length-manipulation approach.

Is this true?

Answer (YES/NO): NO